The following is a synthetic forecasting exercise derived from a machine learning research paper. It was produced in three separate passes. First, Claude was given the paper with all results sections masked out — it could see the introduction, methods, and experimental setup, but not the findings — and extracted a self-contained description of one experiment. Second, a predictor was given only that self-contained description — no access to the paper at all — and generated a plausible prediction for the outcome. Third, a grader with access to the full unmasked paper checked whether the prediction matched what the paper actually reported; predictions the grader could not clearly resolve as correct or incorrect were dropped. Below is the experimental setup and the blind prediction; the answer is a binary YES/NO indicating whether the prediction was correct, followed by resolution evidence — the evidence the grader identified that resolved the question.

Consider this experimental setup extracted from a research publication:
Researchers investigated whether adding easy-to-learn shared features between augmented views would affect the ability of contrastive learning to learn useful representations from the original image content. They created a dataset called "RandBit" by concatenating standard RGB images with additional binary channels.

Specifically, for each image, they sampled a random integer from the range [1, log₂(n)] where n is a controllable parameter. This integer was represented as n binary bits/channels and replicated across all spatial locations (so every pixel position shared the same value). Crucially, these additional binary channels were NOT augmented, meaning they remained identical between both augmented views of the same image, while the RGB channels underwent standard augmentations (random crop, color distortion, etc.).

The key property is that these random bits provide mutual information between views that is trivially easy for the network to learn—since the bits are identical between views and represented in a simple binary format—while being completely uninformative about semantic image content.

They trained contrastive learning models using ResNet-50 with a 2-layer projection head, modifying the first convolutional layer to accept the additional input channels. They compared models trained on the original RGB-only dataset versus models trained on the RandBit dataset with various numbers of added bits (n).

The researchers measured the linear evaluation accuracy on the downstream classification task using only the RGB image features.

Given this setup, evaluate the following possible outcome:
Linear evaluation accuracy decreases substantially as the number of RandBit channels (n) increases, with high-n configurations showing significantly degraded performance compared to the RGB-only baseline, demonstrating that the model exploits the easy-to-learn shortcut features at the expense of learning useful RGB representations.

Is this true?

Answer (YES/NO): YES